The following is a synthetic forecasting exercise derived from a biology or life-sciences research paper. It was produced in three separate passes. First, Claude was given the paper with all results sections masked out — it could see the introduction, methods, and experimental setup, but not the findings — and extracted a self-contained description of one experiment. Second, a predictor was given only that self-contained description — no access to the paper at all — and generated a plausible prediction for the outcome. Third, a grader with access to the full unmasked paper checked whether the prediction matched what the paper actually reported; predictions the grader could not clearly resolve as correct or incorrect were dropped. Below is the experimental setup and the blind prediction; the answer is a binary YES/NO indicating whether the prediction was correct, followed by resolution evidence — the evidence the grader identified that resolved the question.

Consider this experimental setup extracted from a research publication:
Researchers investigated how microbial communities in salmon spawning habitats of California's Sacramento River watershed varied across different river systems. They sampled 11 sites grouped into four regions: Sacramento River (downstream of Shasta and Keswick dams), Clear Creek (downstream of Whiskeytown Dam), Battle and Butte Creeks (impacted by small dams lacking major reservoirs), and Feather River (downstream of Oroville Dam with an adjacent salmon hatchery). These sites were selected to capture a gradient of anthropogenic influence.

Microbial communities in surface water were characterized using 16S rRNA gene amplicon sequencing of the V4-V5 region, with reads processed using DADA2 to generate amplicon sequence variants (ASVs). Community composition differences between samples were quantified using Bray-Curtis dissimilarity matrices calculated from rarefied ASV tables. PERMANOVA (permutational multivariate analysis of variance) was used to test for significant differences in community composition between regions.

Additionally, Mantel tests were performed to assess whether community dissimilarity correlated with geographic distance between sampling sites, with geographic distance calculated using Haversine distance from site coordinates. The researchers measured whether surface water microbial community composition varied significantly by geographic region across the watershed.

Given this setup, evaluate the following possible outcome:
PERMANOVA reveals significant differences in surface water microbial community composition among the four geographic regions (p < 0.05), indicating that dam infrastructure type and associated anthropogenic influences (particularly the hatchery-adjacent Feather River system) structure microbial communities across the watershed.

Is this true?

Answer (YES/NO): NO